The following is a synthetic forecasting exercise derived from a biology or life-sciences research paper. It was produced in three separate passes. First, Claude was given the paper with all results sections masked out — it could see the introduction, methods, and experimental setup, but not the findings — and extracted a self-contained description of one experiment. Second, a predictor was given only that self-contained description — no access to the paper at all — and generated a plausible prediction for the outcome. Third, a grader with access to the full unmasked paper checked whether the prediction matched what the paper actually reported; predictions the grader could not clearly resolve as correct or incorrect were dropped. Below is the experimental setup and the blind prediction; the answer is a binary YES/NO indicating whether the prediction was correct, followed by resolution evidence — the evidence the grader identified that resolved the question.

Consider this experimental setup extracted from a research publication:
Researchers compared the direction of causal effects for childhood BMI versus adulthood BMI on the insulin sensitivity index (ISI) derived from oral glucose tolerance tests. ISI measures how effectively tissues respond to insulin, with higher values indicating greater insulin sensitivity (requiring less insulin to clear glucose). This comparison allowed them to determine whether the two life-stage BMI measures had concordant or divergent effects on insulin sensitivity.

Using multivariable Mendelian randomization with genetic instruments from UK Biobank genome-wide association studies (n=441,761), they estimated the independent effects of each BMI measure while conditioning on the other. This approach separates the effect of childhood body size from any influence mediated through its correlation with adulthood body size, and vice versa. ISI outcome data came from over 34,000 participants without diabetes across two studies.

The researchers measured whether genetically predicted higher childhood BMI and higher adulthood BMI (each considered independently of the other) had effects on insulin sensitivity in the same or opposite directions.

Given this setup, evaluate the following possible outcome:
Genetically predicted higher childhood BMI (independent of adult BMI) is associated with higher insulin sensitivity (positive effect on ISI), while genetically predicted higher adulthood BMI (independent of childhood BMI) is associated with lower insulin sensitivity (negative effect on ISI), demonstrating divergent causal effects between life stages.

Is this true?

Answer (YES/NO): YES